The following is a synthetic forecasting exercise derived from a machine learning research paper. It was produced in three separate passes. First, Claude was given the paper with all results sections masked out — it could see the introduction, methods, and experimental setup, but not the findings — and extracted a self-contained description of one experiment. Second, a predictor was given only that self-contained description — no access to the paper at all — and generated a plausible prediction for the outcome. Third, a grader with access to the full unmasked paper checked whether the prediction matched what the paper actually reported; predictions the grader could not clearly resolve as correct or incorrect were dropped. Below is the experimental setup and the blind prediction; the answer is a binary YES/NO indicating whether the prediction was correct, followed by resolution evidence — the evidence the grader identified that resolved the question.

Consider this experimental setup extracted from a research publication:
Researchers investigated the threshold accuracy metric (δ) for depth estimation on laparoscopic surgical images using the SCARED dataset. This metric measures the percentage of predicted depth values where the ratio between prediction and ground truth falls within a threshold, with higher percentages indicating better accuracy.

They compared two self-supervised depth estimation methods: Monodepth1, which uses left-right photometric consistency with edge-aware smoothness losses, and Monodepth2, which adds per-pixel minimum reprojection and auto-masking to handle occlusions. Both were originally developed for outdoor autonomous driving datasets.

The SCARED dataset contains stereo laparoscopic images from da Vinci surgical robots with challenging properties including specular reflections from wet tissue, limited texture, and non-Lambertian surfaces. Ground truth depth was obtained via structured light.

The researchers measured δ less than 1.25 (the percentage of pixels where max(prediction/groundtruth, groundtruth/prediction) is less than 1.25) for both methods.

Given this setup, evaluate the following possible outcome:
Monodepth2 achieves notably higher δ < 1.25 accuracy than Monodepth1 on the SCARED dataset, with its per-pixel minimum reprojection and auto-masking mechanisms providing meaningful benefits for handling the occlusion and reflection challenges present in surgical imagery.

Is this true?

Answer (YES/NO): NO